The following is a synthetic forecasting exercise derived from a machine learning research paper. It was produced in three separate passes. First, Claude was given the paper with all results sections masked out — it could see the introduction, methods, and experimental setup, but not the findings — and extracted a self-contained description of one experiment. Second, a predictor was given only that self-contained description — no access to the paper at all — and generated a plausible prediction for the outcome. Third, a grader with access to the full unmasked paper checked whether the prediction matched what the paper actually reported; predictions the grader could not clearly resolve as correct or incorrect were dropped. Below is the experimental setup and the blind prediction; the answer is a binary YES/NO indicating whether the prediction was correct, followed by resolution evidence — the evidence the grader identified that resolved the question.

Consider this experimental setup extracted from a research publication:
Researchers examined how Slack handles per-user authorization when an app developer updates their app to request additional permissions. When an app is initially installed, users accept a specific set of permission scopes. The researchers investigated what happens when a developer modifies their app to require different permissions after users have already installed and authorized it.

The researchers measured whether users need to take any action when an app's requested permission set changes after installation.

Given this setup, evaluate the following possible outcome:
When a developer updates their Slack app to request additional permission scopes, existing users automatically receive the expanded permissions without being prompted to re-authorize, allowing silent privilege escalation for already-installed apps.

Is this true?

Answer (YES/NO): NO